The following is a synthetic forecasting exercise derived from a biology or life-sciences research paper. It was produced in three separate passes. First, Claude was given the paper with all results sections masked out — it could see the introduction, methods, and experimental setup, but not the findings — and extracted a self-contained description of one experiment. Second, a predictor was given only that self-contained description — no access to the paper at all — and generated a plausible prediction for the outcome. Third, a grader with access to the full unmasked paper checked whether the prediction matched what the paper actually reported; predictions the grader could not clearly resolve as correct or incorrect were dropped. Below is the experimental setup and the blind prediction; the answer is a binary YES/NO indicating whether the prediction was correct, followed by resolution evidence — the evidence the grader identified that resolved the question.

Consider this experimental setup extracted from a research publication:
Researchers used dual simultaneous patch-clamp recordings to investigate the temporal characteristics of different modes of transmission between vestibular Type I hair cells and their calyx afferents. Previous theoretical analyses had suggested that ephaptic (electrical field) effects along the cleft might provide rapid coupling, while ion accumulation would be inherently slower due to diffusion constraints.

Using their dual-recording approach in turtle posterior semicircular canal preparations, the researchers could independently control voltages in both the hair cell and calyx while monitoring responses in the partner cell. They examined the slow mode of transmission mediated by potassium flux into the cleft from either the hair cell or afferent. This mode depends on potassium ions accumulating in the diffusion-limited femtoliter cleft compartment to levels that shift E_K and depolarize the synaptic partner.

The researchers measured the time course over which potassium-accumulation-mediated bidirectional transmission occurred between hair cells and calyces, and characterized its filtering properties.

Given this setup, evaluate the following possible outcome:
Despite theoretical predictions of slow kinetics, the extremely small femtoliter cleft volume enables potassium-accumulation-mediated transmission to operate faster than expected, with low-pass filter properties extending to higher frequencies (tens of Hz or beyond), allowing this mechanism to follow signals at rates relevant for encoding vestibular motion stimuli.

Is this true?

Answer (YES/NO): NO